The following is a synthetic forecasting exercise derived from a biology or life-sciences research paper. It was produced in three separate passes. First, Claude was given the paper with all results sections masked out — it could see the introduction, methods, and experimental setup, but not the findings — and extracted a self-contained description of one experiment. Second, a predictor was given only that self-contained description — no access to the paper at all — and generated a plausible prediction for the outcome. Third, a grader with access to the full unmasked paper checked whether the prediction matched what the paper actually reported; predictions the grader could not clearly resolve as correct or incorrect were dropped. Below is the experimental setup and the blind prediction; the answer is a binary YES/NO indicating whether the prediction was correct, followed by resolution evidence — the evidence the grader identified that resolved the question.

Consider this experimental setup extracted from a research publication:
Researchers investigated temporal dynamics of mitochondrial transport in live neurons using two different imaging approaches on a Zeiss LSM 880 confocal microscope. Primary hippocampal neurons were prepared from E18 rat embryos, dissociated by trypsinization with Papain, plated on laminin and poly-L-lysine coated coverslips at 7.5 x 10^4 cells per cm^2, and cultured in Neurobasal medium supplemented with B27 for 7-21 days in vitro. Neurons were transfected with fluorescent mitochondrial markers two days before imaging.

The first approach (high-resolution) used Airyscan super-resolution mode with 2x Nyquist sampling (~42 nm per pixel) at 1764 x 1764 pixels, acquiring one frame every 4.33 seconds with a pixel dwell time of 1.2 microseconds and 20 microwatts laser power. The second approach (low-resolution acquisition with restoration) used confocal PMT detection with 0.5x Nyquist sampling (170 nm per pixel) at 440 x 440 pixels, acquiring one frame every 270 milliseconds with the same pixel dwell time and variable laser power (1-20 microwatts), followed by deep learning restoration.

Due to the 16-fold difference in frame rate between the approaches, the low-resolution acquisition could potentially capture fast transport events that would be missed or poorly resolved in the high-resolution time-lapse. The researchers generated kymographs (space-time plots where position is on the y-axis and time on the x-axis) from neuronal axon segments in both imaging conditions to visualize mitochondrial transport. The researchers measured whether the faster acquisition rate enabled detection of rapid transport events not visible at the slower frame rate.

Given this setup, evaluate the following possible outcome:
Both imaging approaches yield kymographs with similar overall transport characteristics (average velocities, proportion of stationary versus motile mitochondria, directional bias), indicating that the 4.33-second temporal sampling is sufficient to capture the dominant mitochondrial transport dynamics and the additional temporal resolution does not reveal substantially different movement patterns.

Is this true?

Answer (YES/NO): NO